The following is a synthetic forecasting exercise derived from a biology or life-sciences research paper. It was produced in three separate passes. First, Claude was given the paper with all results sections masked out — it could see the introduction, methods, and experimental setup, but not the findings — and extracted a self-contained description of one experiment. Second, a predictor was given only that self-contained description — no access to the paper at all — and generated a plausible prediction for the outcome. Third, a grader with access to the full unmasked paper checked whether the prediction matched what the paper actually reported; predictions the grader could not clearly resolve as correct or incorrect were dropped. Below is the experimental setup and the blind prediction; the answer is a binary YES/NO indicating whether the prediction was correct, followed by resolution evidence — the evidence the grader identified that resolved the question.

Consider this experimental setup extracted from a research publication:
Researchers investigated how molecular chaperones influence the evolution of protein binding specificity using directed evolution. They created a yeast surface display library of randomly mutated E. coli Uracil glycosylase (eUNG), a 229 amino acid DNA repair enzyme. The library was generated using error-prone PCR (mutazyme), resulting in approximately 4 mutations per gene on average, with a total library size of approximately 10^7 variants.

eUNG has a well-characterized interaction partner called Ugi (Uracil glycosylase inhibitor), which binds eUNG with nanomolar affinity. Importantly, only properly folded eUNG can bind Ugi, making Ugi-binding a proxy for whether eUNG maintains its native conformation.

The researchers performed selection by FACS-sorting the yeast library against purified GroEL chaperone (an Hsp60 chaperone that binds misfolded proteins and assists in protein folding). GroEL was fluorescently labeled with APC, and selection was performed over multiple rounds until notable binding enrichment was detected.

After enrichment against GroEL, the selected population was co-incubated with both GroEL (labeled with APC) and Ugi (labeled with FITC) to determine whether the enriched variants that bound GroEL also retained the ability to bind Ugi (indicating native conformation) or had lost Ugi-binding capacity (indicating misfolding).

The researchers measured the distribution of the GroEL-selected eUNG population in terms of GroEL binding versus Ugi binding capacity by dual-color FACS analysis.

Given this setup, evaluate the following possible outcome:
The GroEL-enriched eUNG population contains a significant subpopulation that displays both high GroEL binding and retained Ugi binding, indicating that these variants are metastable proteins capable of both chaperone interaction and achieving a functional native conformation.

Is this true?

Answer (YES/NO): NO